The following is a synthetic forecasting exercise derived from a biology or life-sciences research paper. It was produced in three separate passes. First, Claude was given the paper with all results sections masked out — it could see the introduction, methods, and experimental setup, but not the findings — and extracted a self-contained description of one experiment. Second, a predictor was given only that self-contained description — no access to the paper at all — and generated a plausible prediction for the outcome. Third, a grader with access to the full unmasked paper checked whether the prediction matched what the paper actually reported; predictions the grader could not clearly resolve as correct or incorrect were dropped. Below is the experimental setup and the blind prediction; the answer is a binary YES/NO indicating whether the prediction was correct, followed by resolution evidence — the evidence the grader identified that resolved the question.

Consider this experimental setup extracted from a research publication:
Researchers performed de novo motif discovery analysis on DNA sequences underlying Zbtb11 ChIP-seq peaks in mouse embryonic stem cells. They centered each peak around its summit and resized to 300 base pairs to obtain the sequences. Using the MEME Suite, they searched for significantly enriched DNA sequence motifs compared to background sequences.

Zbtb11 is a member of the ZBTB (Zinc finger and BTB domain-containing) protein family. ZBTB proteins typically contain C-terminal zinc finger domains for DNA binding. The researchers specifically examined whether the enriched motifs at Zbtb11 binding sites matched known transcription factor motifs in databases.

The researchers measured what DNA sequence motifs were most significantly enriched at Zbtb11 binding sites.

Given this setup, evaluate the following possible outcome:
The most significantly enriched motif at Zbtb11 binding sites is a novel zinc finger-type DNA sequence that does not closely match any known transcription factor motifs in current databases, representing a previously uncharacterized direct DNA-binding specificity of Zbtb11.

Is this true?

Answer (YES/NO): NO